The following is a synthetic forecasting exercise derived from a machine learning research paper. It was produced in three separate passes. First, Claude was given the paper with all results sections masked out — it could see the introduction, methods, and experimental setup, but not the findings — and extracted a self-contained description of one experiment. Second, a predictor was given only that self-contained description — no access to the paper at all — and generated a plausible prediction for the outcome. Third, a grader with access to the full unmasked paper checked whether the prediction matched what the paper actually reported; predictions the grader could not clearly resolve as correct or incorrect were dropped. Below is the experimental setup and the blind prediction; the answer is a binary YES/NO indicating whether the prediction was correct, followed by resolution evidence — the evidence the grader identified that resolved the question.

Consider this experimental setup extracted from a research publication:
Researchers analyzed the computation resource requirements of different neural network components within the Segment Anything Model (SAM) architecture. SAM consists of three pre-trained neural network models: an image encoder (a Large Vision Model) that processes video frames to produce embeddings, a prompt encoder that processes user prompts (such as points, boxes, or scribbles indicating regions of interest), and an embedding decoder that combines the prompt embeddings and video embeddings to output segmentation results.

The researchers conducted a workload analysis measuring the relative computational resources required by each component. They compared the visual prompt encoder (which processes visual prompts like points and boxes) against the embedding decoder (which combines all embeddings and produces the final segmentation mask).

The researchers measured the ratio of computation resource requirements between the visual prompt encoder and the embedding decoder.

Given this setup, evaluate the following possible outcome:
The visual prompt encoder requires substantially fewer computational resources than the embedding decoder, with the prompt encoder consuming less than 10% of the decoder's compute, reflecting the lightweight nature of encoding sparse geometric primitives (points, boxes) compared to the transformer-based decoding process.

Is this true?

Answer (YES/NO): NO